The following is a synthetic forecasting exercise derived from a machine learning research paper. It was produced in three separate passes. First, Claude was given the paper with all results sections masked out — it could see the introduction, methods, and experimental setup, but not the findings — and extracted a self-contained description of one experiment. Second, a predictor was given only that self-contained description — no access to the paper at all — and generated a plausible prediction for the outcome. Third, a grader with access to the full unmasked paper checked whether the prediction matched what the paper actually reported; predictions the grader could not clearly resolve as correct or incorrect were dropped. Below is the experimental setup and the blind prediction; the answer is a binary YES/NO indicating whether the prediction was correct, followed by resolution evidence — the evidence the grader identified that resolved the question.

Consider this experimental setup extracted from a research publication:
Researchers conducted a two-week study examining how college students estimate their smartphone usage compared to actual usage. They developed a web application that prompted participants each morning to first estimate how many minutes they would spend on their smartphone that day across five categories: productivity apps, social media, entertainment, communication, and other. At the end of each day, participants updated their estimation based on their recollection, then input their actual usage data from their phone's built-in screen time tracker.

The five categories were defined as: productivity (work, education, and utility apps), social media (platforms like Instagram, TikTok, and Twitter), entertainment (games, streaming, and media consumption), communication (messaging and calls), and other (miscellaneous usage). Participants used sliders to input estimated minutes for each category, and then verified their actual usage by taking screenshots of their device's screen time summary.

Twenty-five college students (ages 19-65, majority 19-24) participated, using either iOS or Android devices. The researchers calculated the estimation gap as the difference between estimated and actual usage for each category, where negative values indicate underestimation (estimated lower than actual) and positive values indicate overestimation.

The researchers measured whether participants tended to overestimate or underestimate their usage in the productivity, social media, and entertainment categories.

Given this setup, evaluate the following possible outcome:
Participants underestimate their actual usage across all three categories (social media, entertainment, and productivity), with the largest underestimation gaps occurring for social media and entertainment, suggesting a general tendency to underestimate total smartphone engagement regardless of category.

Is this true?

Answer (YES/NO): NO